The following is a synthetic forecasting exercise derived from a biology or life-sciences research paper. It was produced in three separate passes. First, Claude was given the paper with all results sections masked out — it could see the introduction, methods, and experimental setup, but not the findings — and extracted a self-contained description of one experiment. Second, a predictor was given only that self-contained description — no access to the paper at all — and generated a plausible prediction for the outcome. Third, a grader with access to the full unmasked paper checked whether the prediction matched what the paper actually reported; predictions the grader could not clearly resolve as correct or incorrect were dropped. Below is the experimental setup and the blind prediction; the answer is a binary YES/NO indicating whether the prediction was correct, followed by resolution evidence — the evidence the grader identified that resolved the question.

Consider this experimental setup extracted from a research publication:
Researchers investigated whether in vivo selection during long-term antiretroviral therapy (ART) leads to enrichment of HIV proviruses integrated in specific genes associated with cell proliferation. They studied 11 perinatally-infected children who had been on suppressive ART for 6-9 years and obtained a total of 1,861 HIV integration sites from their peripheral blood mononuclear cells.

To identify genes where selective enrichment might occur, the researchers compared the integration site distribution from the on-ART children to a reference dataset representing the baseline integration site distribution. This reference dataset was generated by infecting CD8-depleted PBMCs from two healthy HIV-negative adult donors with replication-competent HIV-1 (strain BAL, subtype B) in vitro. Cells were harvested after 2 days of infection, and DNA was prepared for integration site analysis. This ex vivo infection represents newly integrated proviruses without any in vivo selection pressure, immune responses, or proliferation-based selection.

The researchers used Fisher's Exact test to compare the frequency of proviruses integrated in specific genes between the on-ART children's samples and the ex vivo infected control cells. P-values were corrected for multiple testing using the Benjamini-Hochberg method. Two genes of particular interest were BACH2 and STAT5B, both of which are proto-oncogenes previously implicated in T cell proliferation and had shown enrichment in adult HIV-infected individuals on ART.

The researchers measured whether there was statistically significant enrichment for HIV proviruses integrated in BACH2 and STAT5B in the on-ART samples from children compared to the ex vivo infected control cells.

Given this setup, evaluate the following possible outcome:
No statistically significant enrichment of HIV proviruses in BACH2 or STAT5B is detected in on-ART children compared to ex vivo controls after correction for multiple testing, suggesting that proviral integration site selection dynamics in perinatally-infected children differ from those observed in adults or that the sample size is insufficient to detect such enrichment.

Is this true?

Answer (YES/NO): NO